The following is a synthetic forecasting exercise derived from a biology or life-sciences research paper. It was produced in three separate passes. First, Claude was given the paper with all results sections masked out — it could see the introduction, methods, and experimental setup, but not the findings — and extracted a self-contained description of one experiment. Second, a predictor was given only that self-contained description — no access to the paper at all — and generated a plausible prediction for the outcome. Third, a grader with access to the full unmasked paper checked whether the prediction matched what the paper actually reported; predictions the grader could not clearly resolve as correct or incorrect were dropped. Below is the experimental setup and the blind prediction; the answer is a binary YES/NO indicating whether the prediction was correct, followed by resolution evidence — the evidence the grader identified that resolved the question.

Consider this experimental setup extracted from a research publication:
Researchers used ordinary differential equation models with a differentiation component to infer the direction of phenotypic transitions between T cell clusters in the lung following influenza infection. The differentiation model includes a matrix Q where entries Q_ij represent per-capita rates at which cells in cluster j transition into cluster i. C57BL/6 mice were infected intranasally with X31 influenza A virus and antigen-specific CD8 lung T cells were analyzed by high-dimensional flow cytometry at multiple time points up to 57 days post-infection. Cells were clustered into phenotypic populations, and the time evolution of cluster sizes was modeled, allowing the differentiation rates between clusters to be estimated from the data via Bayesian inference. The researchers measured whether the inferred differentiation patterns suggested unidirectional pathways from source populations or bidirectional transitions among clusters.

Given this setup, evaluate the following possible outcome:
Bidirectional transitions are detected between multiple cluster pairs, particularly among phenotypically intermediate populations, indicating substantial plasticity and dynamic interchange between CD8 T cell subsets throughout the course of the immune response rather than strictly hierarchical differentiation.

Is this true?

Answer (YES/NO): NO